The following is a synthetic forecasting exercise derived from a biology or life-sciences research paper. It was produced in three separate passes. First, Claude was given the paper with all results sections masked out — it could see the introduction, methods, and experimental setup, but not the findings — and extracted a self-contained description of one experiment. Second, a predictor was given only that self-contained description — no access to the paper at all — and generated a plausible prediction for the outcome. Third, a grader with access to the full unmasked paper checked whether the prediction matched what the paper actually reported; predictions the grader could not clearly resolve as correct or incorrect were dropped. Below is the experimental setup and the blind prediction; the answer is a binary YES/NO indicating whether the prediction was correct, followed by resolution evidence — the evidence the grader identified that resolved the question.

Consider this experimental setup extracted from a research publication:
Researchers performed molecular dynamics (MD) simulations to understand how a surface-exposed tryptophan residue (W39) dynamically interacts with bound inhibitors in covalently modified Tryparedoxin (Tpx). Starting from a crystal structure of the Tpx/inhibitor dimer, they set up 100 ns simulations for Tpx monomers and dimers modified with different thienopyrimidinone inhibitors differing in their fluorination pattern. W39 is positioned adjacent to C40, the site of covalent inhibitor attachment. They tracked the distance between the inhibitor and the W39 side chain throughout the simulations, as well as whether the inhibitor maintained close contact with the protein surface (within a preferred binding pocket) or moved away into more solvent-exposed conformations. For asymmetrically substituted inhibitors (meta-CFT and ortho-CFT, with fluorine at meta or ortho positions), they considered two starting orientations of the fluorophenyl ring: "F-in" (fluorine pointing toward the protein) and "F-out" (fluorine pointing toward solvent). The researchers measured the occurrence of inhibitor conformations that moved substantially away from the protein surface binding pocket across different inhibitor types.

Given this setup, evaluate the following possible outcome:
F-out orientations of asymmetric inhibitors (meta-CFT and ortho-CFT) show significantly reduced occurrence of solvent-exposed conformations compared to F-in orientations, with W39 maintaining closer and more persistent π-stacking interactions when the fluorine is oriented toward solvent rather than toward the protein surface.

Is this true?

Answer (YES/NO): NO